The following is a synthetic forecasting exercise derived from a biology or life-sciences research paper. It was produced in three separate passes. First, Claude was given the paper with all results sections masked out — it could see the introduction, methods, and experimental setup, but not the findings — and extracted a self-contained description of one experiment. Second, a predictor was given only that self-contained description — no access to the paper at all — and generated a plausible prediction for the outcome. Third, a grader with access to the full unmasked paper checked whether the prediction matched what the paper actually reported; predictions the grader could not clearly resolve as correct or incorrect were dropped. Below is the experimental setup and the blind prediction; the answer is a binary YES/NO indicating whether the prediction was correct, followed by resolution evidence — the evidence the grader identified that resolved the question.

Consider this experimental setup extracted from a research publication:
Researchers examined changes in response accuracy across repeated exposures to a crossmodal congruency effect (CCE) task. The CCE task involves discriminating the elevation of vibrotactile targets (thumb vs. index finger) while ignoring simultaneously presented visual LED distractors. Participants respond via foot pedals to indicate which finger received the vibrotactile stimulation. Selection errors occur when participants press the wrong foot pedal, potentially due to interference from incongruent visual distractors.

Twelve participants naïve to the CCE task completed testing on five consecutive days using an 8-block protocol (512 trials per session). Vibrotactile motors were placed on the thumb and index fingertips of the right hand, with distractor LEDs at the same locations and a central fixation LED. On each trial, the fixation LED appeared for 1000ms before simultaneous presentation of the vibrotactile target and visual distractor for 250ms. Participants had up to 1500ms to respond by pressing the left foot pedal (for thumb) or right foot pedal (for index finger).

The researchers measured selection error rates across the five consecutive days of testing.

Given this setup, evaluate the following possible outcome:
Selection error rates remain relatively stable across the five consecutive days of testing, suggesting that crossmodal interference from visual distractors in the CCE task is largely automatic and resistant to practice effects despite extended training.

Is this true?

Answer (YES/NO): YES